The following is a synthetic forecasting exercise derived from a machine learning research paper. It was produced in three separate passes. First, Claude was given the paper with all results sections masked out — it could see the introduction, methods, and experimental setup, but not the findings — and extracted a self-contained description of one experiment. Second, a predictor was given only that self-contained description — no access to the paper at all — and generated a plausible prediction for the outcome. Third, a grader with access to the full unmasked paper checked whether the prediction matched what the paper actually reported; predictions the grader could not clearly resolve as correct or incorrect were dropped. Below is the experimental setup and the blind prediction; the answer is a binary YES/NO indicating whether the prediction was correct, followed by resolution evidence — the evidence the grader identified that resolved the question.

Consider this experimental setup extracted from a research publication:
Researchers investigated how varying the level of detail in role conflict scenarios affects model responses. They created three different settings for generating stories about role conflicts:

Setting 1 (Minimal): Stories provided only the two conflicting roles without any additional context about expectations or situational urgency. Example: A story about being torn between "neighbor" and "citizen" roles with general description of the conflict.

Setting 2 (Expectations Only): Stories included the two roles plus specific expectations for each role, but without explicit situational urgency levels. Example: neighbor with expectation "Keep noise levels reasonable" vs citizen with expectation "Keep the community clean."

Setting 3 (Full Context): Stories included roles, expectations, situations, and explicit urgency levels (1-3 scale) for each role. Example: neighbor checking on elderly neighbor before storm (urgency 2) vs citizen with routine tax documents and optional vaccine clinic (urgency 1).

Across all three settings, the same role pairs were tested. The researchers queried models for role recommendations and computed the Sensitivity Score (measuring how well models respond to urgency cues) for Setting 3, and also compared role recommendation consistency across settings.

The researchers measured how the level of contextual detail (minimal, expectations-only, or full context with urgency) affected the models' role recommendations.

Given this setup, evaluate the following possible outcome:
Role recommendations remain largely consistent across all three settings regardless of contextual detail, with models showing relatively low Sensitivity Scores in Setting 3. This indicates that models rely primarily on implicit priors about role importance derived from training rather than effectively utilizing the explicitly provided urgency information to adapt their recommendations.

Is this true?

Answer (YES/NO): NO